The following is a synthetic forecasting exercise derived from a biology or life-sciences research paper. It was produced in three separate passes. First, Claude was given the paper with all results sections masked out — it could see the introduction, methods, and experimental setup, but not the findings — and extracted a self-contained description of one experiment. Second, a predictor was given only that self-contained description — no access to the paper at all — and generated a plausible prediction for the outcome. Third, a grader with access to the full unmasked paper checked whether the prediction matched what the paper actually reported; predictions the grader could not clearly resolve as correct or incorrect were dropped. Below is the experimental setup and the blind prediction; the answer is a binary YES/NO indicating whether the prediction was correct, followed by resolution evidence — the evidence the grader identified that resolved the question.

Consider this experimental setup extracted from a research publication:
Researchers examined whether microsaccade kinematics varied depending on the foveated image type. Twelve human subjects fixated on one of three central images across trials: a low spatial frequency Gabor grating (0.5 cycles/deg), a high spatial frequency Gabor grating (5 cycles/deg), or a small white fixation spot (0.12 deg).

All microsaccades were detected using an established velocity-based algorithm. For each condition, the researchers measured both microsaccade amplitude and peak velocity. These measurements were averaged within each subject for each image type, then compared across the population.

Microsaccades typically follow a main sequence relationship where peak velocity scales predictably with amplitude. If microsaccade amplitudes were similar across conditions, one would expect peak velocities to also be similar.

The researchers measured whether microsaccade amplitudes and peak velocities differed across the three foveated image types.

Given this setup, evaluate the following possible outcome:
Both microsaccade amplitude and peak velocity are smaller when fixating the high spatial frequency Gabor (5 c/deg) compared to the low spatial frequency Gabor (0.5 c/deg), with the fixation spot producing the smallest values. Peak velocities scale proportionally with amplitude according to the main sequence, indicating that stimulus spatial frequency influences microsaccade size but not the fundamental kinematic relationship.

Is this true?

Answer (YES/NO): YES